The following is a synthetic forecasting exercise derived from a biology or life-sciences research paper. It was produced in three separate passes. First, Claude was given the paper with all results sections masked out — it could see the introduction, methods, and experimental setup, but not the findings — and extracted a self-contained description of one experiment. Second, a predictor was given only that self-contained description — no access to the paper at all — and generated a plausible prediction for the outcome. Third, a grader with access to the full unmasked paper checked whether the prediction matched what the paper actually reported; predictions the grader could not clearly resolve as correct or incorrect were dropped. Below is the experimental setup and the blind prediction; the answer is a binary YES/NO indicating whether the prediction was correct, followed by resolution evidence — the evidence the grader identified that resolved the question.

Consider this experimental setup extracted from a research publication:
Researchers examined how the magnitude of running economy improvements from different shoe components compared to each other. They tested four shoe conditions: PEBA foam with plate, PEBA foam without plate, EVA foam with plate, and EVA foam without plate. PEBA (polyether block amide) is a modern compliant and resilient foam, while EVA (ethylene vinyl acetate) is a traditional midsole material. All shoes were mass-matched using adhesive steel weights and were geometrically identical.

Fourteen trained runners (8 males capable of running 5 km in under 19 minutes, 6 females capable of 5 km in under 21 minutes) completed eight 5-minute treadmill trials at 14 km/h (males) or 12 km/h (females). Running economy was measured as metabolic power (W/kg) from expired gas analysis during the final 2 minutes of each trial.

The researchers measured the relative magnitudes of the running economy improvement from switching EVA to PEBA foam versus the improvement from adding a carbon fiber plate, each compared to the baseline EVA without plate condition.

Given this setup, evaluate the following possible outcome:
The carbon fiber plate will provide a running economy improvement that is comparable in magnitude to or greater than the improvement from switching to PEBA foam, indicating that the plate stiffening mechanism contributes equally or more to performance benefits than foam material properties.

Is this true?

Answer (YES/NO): YES